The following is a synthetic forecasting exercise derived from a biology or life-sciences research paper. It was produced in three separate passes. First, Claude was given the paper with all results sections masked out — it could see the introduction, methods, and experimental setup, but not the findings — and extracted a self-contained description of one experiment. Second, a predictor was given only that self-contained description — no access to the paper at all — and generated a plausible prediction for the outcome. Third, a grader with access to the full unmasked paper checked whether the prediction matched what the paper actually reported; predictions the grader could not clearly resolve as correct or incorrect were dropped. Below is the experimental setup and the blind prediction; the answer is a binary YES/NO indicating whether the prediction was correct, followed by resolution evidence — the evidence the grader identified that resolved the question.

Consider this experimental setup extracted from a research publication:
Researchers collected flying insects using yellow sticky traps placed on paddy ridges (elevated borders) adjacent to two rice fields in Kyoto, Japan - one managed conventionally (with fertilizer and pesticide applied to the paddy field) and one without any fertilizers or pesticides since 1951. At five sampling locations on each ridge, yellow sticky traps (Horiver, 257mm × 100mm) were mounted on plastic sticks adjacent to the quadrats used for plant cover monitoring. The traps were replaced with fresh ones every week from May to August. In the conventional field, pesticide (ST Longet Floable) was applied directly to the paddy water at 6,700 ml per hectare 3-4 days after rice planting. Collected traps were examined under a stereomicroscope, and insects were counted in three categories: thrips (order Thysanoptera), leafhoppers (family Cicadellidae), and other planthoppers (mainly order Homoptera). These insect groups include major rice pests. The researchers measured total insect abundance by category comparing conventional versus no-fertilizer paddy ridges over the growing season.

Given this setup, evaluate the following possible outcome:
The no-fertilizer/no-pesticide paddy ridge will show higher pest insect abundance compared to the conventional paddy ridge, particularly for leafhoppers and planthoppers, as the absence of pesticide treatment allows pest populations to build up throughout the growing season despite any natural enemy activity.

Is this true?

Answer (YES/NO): NO